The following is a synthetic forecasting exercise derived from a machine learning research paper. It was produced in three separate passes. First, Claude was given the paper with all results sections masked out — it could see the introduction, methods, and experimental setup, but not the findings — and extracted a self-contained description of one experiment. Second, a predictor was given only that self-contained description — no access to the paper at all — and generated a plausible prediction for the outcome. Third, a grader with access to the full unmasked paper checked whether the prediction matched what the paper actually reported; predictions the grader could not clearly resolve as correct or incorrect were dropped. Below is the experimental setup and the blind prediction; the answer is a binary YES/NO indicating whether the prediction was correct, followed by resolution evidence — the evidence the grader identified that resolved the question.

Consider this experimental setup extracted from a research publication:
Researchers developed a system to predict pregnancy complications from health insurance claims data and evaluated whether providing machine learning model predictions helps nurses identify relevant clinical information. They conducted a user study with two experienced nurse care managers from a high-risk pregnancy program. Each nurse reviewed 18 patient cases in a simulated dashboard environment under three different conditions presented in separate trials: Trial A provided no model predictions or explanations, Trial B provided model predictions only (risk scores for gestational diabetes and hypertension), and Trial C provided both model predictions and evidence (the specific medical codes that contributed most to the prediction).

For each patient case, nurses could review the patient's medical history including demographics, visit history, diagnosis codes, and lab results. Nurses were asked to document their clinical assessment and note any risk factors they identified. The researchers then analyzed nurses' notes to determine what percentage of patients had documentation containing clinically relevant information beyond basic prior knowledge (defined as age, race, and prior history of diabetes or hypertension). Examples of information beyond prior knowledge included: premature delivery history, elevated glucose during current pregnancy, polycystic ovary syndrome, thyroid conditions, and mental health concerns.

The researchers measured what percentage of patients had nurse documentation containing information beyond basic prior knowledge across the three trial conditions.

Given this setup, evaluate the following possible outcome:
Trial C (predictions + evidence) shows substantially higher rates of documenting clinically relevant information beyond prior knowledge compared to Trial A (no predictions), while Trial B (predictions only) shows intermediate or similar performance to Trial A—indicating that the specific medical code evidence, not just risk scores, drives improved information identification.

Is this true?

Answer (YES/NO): NO